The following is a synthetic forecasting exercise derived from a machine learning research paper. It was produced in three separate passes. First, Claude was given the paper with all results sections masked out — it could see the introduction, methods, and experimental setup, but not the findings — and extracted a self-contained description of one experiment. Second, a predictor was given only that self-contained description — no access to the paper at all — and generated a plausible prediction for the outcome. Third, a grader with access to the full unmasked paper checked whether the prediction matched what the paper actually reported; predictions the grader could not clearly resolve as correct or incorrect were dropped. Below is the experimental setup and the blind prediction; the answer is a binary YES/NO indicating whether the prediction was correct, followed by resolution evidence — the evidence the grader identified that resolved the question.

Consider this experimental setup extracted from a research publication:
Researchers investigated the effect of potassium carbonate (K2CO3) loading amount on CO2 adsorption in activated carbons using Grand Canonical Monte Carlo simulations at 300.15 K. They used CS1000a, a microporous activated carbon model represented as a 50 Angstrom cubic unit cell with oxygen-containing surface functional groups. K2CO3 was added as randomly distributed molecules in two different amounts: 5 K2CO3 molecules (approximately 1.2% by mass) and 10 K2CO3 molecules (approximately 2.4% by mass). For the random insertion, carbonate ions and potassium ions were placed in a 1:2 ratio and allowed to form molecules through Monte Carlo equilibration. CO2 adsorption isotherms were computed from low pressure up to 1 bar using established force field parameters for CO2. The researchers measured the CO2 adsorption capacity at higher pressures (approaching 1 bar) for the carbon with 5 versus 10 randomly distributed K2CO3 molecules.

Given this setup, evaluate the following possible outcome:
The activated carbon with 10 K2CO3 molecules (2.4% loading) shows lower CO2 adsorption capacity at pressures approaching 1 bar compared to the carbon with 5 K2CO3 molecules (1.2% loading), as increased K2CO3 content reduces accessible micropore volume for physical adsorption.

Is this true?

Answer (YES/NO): NO